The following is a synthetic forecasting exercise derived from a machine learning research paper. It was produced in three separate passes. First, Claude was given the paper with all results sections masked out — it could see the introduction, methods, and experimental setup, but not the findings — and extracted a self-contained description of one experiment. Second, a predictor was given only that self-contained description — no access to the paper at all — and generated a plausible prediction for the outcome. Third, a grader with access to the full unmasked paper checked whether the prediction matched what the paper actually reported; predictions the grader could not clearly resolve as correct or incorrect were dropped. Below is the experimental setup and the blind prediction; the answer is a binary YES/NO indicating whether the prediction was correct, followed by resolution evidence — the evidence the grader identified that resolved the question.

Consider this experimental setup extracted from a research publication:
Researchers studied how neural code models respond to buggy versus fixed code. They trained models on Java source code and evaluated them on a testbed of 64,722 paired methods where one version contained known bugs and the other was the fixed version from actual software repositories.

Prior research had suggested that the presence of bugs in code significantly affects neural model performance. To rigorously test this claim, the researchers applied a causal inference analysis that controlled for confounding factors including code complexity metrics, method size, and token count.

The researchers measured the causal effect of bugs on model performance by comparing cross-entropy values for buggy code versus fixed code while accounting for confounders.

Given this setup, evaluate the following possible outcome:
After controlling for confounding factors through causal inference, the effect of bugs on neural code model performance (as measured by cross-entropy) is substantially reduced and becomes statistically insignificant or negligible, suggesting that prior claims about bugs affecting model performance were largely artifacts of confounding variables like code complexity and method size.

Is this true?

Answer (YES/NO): YES